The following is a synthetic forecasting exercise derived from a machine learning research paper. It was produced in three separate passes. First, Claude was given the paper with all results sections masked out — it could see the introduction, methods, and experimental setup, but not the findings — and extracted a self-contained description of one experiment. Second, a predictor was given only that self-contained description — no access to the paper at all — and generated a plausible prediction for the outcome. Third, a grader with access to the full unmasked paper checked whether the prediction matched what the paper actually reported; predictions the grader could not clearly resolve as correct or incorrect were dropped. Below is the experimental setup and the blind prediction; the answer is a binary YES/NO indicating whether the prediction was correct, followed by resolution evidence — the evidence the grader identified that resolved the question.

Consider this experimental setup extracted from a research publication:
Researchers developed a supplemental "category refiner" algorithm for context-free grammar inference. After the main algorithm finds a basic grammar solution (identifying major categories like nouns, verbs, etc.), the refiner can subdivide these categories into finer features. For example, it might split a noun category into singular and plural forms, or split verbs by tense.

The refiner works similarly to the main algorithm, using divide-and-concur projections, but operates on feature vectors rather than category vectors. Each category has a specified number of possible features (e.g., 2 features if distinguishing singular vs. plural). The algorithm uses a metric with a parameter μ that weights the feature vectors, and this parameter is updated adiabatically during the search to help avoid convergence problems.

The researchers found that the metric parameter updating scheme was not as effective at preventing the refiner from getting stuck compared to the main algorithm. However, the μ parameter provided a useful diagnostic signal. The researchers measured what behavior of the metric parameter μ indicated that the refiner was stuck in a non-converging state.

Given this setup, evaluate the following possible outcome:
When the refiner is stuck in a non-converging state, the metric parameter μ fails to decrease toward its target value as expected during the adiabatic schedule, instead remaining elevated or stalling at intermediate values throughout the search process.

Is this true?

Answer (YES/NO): NO